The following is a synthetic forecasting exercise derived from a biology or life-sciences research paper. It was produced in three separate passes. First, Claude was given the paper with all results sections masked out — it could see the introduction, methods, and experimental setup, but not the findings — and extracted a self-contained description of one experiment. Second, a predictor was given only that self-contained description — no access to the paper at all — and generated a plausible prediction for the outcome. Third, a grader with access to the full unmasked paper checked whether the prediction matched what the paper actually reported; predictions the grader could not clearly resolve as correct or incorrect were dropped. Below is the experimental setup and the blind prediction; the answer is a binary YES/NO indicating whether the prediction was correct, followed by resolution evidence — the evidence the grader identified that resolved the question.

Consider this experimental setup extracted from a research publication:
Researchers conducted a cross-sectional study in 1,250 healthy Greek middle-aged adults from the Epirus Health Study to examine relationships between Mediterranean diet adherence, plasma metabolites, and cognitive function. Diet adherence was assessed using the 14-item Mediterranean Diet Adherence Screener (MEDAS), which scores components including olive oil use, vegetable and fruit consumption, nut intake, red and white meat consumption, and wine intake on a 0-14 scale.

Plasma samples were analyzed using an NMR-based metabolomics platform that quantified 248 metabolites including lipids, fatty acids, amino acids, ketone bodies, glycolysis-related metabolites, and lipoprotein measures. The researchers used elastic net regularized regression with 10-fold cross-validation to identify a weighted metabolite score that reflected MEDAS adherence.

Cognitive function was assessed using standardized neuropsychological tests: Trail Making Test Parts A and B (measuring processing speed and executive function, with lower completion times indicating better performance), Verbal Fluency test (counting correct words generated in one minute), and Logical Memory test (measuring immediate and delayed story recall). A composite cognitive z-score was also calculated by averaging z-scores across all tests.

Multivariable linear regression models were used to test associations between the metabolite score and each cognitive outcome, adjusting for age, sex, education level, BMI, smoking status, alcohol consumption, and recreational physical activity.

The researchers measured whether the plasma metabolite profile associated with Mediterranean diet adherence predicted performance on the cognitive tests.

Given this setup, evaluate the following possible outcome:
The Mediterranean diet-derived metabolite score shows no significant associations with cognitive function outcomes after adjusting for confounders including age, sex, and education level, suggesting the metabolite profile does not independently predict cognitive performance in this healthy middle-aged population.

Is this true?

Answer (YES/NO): YES